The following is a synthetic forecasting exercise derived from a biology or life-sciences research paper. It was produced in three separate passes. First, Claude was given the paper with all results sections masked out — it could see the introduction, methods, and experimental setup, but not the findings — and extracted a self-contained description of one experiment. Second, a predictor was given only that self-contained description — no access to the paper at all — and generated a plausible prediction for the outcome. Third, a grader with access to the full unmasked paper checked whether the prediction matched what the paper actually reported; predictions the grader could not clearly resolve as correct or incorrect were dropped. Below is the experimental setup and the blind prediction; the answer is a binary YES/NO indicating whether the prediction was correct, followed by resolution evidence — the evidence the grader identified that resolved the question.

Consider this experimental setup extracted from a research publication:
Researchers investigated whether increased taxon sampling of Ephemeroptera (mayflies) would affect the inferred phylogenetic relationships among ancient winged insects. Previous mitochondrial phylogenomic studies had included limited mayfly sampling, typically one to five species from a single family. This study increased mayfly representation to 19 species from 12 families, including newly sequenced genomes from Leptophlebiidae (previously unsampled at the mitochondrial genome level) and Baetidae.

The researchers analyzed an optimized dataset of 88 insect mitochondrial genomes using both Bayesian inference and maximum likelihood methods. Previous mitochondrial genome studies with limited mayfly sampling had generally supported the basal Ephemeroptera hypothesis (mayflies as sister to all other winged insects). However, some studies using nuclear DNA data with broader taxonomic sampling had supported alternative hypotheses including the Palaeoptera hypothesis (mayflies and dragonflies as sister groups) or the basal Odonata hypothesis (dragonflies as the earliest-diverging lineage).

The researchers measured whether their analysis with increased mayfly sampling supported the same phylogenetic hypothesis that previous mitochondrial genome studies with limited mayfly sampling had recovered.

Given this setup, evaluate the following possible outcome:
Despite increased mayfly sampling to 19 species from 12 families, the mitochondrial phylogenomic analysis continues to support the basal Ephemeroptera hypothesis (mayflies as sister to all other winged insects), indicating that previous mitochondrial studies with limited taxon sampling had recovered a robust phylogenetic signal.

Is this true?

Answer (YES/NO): NO